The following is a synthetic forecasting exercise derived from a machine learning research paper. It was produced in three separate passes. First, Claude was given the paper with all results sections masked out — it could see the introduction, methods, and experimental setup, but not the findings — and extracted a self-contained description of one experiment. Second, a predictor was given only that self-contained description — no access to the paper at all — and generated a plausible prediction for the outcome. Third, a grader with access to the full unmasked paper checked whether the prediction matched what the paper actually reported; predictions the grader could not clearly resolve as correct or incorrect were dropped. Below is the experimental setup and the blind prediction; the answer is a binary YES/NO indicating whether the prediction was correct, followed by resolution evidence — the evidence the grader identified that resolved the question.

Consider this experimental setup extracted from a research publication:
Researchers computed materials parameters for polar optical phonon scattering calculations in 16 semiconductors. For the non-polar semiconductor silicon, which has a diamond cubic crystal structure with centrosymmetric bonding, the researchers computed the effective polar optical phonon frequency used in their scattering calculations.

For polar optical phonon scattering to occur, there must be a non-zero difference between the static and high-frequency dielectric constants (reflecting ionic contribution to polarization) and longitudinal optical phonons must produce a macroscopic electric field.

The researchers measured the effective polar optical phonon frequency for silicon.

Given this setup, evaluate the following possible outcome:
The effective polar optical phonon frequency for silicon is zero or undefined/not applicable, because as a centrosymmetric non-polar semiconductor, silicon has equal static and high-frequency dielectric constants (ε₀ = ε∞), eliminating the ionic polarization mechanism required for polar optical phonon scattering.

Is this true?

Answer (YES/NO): YES